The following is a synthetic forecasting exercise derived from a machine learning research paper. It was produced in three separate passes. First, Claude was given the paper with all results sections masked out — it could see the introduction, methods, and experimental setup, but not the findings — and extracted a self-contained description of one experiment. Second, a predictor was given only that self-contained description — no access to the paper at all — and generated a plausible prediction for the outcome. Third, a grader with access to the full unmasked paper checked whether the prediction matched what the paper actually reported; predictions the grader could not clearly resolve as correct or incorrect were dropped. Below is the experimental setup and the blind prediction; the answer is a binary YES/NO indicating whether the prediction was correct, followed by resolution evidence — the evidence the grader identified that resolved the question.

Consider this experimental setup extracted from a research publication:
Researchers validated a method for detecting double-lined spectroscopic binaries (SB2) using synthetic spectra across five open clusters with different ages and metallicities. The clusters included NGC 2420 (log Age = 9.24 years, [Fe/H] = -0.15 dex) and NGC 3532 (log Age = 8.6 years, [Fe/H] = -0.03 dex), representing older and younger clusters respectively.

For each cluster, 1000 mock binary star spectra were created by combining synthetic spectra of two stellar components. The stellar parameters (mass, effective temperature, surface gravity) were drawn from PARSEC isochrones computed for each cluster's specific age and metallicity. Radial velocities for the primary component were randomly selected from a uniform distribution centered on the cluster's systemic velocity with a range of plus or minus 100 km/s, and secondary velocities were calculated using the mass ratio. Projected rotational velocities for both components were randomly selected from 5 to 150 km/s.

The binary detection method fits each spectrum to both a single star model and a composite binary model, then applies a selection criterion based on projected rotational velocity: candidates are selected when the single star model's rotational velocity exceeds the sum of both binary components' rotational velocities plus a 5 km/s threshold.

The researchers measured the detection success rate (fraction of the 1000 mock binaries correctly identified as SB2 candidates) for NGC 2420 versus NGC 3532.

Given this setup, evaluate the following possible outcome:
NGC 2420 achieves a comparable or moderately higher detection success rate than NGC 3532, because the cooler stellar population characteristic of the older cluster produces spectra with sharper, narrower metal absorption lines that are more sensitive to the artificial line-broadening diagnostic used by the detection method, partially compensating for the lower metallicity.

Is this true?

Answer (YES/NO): NO